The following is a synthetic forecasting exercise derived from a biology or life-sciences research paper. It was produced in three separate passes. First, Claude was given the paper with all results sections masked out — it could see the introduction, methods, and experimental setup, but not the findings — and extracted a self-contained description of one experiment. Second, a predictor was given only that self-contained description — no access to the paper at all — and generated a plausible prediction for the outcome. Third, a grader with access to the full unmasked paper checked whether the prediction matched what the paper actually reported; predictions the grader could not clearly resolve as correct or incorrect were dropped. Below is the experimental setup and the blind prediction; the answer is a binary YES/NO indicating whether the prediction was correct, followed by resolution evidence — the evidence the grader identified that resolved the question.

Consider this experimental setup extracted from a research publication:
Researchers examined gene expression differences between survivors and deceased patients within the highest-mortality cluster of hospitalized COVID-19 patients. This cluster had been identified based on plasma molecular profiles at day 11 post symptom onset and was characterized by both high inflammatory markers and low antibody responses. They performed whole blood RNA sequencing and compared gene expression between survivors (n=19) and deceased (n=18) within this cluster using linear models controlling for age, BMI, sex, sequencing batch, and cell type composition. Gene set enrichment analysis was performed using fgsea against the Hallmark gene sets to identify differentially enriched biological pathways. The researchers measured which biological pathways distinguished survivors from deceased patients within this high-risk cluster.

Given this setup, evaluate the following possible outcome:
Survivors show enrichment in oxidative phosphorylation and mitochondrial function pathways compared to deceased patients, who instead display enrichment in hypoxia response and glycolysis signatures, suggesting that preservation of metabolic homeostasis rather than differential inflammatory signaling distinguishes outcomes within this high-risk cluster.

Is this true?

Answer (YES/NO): NO